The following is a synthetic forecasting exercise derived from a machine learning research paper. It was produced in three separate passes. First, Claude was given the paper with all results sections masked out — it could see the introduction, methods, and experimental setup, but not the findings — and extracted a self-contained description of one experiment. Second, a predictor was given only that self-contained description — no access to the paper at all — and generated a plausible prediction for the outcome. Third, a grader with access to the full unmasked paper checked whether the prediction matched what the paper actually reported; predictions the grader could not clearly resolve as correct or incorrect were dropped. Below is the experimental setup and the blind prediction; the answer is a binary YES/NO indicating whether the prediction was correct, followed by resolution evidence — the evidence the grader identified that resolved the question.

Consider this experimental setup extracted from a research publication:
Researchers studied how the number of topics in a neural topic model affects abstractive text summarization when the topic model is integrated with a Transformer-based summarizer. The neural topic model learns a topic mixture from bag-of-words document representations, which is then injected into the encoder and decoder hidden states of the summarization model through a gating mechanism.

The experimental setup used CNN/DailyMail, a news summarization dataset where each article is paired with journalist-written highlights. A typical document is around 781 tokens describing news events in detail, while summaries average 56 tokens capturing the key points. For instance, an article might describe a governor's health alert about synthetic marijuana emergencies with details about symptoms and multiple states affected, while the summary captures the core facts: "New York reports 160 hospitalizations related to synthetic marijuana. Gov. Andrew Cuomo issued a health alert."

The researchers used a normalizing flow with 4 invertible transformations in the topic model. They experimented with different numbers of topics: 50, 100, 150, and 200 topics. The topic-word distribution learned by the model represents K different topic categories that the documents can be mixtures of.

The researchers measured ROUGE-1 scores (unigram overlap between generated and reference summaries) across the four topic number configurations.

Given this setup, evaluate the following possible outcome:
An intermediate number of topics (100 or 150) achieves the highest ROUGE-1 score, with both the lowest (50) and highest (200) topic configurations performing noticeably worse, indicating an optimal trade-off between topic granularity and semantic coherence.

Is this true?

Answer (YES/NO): NO